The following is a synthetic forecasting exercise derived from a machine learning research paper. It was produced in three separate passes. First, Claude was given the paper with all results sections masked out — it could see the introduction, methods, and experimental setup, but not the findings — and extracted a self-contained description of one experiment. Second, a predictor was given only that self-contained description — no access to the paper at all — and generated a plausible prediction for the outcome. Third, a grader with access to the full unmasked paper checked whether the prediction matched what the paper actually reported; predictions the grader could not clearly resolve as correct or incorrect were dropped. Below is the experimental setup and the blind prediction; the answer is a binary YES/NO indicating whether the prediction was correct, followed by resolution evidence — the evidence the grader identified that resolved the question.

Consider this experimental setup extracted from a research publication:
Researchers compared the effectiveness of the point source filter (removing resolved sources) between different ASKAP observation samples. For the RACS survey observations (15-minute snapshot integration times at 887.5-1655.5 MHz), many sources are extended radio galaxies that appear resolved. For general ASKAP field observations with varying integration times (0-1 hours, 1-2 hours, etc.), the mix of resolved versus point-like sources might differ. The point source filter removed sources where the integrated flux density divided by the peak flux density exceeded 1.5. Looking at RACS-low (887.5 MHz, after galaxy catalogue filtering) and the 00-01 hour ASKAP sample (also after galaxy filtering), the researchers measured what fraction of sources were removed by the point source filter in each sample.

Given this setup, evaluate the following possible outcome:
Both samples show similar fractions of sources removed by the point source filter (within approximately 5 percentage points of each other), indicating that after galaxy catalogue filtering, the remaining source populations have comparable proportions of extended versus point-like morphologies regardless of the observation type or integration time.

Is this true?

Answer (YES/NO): NO